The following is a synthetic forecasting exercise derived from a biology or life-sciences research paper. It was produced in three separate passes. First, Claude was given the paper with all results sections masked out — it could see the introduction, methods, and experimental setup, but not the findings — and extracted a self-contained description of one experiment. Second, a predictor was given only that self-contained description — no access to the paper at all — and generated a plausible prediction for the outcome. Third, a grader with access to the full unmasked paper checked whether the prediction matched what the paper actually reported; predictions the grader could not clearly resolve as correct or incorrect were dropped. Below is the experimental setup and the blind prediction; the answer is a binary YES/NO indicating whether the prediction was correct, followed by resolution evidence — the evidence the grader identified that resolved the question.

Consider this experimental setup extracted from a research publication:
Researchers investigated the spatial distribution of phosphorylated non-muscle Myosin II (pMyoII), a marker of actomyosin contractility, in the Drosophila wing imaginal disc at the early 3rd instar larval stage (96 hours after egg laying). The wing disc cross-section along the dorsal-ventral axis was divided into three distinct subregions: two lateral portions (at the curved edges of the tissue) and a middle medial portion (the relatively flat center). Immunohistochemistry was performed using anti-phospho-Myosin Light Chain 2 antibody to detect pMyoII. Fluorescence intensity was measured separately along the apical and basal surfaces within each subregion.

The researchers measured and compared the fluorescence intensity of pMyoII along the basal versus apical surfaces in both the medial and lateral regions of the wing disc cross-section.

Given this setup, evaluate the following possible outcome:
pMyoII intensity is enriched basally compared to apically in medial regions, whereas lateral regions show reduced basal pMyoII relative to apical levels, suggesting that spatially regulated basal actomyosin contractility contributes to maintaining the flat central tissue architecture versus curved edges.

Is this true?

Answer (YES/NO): NO